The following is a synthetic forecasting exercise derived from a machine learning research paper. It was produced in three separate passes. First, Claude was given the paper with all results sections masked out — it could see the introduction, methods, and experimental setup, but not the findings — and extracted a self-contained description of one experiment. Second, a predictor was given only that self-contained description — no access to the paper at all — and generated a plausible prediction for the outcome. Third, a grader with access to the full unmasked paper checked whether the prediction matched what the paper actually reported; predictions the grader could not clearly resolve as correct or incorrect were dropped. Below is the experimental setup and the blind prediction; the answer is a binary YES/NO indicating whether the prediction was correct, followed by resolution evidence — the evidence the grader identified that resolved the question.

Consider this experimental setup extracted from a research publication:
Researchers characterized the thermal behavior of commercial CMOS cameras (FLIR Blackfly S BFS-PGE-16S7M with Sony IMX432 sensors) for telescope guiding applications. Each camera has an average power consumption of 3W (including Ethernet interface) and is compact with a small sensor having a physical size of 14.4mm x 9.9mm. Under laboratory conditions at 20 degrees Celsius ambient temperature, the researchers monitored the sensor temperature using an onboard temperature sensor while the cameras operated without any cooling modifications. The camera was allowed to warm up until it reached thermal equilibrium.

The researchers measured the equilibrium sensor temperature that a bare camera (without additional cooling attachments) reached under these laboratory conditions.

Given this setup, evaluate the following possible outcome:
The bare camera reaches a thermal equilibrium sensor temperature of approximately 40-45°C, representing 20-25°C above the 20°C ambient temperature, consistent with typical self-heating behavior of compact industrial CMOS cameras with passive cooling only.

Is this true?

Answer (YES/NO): NO